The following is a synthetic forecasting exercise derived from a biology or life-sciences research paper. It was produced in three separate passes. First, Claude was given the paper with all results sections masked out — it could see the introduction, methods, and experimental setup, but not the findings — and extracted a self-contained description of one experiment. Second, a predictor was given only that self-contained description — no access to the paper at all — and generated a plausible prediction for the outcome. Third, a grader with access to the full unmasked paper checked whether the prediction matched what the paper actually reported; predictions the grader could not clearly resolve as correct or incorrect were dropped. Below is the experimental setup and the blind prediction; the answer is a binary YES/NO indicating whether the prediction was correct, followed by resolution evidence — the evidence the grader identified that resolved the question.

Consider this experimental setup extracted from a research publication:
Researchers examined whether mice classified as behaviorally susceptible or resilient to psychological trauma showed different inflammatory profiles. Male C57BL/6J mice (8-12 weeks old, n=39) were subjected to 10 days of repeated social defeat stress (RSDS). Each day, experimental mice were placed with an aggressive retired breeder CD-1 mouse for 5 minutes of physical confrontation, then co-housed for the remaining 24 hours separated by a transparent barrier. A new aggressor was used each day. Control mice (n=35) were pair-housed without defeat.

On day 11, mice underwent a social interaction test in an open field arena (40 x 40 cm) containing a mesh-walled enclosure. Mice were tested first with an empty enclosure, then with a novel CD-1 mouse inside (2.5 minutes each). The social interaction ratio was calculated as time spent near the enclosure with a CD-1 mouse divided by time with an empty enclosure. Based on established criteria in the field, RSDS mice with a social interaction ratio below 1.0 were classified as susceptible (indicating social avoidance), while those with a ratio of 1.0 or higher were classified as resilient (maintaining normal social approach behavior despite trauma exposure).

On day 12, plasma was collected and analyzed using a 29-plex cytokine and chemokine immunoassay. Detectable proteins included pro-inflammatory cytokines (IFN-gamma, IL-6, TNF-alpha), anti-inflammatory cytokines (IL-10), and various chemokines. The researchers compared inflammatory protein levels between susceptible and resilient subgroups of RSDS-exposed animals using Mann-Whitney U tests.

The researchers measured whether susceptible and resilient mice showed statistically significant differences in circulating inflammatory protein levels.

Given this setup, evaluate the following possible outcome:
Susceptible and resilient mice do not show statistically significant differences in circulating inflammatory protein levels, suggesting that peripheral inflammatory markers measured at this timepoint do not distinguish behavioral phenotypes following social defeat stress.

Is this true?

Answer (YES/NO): YES